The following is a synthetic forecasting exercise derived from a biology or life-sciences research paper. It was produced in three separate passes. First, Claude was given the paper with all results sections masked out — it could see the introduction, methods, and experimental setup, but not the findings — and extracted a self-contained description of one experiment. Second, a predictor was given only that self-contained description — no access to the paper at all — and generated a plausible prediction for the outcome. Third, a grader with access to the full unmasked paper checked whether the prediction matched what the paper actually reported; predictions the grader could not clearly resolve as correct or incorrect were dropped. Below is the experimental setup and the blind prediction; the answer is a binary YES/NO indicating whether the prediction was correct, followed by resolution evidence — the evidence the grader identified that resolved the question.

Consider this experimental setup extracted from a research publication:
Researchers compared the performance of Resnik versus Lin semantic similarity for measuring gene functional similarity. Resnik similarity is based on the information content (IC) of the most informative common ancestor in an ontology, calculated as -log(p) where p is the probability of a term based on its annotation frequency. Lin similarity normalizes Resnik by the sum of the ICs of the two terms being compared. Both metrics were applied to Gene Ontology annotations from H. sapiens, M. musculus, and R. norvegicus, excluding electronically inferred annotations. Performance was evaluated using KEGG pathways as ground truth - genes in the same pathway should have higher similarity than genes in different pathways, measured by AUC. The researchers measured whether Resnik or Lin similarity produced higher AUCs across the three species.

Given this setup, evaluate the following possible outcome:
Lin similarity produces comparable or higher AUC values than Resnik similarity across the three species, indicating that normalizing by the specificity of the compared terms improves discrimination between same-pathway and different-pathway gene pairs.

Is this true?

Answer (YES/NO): NO